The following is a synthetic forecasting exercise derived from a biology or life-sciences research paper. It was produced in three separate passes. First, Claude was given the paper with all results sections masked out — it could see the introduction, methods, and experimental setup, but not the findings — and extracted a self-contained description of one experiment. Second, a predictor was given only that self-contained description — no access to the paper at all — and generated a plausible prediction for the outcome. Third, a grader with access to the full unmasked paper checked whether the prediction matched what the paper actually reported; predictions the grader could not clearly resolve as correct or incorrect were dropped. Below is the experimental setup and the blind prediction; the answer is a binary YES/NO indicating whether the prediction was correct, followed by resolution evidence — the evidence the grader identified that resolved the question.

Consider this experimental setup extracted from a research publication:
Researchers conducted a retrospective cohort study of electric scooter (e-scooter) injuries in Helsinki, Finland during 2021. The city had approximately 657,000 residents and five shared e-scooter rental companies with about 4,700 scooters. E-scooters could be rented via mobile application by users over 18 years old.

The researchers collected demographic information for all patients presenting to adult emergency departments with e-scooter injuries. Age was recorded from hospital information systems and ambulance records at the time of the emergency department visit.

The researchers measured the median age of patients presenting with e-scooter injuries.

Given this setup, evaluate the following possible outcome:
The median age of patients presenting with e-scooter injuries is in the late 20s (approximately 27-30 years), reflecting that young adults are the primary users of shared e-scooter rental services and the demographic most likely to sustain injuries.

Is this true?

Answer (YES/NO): NO